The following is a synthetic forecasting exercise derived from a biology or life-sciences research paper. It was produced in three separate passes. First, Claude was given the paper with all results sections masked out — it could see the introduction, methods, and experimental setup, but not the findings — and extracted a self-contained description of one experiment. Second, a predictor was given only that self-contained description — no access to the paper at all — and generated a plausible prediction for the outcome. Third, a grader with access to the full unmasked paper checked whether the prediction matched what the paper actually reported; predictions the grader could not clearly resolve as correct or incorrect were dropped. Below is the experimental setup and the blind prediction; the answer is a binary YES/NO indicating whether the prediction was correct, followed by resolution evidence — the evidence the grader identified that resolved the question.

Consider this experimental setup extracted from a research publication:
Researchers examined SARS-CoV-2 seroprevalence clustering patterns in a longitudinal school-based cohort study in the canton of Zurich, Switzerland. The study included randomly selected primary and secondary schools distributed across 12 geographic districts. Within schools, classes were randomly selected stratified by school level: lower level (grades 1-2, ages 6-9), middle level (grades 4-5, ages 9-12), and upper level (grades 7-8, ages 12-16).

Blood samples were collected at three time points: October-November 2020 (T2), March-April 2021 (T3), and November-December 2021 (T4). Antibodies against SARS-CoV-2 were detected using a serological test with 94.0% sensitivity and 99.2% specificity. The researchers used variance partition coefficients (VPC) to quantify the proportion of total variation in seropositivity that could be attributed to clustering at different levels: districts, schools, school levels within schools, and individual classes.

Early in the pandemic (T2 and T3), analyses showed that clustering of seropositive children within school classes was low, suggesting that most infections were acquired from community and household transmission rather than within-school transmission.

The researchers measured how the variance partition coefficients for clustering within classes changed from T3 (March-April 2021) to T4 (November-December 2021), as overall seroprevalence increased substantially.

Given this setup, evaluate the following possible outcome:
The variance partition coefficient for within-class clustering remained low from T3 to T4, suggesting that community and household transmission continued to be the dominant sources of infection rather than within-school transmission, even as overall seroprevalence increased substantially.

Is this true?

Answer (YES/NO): YES